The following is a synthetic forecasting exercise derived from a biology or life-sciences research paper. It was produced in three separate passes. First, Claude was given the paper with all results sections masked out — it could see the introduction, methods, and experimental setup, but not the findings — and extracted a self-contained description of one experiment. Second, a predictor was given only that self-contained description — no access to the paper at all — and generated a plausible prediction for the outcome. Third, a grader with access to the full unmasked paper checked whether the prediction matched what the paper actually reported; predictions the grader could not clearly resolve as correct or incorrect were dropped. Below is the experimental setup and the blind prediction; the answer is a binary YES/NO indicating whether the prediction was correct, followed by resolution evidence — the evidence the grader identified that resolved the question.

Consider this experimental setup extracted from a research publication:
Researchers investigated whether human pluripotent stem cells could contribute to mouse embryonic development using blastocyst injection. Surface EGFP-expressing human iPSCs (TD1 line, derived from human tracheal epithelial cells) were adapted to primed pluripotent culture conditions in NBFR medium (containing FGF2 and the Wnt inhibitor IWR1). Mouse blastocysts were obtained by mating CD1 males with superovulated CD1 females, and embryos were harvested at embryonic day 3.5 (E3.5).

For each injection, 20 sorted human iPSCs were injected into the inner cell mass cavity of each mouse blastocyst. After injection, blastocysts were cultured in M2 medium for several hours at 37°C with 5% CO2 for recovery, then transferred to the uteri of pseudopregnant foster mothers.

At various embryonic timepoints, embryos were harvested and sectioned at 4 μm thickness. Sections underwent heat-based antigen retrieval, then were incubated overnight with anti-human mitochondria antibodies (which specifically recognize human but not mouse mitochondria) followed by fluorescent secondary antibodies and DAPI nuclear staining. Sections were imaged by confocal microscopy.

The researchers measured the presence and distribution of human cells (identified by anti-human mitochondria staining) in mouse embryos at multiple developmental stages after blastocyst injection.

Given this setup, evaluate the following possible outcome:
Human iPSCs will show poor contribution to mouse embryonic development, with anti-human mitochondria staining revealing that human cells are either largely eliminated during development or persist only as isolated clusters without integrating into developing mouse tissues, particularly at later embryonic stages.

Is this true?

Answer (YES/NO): YES